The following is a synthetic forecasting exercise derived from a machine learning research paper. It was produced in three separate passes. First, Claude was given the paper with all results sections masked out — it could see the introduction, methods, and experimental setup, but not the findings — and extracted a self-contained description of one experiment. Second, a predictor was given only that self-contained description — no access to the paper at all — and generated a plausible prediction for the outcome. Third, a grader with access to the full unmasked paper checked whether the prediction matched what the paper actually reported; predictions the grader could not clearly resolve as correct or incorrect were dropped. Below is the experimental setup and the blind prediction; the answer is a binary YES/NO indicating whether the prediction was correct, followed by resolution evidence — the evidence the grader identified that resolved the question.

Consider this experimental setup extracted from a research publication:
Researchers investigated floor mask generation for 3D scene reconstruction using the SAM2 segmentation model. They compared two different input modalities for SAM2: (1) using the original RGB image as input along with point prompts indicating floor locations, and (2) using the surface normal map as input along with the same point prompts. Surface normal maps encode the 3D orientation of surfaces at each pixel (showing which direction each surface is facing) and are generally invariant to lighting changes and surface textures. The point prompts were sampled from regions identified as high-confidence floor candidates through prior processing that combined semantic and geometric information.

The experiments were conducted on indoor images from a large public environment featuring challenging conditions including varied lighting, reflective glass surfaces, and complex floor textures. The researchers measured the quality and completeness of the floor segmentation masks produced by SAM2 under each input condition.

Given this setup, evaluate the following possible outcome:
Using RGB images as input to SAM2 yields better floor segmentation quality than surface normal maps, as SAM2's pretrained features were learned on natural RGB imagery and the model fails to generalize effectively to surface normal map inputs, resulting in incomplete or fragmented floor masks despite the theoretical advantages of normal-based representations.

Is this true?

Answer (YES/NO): NO